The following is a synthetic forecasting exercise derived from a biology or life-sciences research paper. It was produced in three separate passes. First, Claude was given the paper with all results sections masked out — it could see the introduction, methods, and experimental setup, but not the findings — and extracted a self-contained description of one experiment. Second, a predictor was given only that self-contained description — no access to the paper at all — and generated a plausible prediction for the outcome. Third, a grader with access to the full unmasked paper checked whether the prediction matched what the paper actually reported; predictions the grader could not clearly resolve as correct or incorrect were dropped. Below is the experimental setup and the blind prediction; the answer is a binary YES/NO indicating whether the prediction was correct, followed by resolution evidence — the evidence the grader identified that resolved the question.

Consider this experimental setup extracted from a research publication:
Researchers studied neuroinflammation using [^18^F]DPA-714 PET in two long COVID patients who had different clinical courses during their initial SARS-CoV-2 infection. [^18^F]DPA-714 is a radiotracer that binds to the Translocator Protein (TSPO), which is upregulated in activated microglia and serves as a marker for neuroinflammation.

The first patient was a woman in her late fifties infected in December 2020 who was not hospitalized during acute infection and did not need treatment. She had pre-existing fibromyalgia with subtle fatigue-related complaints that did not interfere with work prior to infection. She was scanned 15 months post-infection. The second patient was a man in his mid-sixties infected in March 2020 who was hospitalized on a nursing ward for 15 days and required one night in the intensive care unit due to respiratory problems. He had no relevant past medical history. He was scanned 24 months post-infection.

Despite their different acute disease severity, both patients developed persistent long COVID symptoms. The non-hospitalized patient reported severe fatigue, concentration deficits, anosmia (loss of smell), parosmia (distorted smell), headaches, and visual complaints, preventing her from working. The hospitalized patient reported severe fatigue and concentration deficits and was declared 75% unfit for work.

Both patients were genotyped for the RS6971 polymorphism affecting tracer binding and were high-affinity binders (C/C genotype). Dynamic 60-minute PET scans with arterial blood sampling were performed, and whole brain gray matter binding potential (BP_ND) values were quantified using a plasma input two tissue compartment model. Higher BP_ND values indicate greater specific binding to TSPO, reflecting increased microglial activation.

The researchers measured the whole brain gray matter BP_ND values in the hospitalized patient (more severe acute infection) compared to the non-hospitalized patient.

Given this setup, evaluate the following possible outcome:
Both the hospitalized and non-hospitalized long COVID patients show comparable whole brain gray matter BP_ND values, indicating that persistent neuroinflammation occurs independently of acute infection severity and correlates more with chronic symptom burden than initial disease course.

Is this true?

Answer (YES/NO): NO